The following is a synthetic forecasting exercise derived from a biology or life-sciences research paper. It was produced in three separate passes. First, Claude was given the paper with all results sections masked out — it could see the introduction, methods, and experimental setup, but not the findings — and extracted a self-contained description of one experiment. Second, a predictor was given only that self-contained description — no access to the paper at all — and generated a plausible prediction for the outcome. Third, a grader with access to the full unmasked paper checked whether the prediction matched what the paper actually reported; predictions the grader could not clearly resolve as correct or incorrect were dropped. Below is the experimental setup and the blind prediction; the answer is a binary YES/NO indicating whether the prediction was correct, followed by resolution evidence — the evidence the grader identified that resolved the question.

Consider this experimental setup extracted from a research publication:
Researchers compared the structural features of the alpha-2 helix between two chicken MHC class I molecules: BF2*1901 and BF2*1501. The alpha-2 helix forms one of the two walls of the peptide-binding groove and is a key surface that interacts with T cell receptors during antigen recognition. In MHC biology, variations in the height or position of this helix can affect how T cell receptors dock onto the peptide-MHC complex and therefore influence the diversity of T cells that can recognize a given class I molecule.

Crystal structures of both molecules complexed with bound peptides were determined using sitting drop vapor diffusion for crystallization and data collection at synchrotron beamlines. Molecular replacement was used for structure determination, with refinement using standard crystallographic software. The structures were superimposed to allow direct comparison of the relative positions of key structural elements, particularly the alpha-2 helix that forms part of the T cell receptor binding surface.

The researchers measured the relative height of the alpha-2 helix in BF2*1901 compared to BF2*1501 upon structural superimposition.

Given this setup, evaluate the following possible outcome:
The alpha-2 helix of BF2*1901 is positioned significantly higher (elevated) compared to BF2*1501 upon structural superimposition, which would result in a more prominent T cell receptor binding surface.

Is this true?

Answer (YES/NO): YES